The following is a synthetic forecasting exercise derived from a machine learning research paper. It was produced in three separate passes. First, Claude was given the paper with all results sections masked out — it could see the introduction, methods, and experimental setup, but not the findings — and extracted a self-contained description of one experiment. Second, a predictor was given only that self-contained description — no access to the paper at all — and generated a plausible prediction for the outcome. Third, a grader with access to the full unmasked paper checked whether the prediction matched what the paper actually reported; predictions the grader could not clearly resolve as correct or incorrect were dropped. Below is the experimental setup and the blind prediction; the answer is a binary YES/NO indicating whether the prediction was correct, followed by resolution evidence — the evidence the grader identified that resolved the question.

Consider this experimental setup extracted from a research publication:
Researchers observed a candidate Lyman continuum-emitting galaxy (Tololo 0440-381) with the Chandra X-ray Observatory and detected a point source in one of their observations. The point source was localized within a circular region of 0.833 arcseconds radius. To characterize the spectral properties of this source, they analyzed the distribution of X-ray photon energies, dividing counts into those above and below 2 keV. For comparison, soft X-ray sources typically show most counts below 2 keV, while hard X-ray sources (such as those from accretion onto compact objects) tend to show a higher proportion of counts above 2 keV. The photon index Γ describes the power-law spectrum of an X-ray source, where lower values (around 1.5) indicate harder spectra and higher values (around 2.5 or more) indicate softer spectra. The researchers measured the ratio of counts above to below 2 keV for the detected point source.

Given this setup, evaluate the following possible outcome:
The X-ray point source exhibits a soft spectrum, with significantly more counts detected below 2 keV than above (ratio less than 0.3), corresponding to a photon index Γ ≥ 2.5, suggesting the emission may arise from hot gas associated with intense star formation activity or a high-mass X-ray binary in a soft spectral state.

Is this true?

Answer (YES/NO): NO